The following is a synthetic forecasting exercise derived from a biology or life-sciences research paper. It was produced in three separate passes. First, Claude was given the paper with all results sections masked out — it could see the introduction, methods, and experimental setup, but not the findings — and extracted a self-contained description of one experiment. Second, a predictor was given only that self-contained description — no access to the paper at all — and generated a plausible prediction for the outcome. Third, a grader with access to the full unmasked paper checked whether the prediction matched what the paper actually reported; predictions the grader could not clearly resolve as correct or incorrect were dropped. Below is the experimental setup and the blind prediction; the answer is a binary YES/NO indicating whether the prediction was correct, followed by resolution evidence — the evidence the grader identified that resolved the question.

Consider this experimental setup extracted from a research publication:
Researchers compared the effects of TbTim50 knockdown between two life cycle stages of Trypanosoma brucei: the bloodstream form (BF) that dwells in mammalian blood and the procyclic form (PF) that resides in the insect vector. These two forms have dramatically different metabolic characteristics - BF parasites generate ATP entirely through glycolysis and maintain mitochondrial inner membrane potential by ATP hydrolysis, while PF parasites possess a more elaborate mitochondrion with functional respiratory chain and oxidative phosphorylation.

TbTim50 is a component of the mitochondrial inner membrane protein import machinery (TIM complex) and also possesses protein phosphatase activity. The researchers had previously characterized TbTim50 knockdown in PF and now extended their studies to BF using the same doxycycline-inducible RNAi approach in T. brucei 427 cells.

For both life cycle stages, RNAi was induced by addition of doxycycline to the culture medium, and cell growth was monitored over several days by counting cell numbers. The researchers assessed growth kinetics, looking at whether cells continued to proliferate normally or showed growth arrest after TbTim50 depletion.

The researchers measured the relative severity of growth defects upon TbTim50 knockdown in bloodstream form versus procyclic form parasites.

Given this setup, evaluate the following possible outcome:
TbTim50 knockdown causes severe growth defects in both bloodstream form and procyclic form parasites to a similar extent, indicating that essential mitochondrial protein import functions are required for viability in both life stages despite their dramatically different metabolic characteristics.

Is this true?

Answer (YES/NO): NO